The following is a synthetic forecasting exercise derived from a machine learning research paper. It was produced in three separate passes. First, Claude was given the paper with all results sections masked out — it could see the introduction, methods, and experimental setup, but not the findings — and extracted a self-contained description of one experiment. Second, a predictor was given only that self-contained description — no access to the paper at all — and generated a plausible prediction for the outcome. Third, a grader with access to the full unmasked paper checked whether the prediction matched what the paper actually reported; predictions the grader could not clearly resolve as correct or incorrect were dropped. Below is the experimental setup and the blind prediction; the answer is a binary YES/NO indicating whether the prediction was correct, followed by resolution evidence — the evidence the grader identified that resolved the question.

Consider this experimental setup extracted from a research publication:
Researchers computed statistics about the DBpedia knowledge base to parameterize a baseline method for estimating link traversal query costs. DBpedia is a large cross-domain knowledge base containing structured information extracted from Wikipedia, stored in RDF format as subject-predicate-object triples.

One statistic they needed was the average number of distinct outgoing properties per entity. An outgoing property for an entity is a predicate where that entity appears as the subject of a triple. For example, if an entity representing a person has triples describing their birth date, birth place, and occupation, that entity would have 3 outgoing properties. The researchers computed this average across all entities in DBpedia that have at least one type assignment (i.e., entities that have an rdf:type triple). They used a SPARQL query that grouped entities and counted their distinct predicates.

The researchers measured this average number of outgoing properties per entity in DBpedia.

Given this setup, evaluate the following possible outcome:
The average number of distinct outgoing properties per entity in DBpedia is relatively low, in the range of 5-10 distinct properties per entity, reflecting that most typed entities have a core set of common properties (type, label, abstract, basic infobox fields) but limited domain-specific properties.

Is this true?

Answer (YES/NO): NO